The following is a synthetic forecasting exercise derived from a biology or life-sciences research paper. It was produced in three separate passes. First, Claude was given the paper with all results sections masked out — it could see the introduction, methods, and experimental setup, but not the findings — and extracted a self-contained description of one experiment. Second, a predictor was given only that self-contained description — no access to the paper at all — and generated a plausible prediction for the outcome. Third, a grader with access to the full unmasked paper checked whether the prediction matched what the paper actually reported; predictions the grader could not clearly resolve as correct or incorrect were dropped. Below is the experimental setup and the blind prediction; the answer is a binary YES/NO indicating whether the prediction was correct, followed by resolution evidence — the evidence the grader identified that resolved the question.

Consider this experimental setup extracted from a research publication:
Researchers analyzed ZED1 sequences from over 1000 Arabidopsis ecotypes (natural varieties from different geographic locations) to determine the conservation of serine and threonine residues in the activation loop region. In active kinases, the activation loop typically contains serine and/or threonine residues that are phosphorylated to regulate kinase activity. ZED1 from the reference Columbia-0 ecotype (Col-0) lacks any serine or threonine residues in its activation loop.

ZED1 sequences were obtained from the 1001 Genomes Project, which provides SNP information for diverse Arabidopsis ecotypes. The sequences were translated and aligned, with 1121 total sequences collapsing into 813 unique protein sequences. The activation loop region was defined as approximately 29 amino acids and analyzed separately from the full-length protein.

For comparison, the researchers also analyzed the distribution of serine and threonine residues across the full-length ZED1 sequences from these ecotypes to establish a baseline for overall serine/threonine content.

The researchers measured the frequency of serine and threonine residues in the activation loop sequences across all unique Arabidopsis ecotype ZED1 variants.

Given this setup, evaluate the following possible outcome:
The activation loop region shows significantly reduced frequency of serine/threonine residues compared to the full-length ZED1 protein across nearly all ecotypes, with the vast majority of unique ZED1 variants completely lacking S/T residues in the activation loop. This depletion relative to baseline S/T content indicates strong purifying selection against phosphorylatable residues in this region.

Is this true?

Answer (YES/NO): YES